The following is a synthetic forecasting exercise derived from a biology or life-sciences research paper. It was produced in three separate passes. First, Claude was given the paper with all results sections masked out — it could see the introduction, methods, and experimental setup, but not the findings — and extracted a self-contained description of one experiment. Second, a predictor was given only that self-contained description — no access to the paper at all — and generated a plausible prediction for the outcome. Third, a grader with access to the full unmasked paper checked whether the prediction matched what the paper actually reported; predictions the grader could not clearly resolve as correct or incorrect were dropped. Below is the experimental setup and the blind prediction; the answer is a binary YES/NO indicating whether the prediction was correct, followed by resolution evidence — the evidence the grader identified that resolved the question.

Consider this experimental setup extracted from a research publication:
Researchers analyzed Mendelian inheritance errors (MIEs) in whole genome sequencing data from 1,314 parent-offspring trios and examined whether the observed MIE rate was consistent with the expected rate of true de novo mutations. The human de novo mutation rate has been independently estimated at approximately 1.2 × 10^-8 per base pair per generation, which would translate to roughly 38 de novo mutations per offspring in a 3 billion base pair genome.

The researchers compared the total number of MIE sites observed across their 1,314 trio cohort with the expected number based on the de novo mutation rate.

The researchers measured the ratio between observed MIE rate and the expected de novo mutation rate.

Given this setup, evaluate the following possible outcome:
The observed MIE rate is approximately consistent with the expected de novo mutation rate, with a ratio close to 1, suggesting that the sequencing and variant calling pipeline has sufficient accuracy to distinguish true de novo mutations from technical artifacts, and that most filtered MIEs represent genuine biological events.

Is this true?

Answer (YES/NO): NO